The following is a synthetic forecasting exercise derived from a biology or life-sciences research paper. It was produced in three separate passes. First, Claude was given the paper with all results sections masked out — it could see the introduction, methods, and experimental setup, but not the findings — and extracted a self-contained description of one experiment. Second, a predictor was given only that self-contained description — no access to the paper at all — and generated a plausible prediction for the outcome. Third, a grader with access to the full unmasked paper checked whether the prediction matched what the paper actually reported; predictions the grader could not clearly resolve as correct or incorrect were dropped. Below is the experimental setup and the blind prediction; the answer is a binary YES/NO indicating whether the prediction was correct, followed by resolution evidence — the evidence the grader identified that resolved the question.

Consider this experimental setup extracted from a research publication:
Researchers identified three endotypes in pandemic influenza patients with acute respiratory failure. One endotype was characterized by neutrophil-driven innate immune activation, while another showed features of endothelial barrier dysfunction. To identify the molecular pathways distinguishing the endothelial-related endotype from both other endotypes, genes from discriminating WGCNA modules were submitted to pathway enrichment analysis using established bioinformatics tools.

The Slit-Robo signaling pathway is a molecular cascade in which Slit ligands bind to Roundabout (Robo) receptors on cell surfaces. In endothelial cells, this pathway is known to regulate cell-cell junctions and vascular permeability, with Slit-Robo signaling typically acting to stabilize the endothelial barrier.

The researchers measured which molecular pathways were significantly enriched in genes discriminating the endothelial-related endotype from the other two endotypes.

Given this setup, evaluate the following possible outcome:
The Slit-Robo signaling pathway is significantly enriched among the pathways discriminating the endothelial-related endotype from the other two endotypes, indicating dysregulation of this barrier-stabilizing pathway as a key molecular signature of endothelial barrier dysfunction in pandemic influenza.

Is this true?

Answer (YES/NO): YES